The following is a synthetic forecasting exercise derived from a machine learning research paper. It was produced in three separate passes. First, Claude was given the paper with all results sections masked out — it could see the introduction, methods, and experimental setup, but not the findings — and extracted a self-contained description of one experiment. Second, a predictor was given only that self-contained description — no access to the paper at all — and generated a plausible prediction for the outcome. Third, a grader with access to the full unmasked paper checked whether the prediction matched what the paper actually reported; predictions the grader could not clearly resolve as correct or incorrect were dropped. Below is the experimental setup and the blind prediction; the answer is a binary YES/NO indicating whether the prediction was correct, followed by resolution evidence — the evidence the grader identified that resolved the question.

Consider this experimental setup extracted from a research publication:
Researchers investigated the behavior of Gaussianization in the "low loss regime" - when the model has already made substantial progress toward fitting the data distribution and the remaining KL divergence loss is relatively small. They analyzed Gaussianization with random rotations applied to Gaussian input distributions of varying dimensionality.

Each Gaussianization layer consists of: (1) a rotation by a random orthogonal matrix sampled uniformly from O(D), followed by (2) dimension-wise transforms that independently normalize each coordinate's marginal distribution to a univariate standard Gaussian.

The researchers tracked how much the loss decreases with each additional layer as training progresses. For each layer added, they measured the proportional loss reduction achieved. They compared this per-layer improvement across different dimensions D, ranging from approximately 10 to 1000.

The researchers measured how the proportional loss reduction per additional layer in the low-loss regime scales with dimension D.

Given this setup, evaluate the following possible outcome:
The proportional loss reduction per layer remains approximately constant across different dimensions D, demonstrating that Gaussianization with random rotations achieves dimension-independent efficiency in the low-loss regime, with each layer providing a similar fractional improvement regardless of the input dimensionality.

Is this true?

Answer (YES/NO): NO